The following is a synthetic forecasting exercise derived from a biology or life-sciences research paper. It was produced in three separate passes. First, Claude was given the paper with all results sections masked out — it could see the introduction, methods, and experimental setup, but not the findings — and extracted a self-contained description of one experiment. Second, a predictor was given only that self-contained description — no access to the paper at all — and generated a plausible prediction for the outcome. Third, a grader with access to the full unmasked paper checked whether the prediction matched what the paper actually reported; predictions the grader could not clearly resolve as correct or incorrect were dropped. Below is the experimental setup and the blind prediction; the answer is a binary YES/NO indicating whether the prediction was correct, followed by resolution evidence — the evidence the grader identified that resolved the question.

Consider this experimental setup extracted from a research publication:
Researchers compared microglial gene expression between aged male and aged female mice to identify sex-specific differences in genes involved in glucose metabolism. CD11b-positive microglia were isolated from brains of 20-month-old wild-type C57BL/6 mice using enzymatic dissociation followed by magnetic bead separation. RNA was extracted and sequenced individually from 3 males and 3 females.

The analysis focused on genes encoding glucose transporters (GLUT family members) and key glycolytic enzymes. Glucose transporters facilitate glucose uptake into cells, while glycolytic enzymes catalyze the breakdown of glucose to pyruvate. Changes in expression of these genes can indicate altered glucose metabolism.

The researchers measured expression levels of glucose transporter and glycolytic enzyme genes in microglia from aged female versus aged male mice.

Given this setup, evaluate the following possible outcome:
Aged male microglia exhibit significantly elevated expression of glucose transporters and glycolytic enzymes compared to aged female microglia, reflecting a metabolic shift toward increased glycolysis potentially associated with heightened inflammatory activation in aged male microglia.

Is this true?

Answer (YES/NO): NO